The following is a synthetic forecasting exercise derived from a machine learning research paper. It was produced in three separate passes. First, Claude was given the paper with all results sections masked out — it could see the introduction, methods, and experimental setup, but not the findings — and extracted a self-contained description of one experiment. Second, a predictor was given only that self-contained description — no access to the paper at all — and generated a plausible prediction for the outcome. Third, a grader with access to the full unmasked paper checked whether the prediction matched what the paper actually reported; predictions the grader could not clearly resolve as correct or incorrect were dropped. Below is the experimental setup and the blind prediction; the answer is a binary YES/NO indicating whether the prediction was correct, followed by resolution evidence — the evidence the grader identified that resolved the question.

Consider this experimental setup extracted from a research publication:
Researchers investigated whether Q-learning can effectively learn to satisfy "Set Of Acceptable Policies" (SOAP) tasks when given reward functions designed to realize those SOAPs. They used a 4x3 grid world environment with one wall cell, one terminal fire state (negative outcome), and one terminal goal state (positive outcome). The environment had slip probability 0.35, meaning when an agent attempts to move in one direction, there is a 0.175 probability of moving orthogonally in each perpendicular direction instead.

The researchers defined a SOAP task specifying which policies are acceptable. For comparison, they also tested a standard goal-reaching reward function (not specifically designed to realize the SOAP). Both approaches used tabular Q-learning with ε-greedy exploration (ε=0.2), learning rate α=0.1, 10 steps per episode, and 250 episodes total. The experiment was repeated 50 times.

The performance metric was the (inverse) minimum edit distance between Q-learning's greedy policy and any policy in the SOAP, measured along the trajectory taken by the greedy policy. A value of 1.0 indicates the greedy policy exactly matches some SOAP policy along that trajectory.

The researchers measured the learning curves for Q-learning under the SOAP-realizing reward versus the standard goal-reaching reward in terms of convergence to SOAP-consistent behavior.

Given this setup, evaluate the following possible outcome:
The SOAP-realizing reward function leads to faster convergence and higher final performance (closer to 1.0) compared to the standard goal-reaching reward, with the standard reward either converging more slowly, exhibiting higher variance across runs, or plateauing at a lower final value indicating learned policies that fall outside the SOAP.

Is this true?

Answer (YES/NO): YES